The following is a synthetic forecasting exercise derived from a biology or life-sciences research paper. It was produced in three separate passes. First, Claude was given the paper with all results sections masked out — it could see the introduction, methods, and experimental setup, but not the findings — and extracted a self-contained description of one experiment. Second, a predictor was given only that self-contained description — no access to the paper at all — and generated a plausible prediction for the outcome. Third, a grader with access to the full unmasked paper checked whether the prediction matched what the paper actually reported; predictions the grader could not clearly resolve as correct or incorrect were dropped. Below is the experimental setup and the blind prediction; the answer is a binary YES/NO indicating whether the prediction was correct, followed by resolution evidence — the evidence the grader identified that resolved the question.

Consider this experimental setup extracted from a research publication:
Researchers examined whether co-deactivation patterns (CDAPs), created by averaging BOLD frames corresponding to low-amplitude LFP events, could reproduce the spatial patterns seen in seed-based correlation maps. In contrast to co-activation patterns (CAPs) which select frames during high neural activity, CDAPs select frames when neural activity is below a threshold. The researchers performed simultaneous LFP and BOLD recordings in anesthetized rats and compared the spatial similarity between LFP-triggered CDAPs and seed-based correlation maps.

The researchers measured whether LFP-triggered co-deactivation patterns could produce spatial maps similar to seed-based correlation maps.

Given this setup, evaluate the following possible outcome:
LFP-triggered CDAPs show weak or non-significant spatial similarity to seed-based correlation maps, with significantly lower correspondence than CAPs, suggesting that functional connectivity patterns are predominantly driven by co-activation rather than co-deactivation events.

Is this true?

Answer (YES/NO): NO